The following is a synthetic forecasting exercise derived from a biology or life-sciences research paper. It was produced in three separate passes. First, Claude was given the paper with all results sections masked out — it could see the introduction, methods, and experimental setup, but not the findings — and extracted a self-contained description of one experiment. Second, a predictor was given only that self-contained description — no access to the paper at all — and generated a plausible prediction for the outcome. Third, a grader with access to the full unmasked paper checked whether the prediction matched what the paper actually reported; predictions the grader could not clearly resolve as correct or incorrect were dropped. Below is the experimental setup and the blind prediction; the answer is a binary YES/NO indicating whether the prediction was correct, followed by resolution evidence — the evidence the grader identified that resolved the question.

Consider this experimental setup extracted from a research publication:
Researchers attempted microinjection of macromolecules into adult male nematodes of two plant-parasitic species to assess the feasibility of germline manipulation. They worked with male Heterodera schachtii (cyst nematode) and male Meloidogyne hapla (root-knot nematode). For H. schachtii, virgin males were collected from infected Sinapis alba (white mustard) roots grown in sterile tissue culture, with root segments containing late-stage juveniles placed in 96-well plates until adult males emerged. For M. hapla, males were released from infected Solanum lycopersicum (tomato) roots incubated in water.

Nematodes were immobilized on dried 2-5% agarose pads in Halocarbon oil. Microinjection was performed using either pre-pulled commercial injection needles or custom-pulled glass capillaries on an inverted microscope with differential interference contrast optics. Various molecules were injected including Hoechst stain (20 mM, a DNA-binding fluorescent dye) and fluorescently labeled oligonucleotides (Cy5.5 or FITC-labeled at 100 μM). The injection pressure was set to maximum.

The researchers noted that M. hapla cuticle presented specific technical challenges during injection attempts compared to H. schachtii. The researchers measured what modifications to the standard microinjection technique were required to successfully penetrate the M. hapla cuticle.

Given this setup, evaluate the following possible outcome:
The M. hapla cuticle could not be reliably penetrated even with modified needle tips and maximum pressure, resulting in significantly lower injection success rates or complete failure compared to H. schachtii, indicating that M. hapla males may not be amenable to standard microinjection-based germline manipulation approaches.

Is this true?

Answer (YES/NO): NO